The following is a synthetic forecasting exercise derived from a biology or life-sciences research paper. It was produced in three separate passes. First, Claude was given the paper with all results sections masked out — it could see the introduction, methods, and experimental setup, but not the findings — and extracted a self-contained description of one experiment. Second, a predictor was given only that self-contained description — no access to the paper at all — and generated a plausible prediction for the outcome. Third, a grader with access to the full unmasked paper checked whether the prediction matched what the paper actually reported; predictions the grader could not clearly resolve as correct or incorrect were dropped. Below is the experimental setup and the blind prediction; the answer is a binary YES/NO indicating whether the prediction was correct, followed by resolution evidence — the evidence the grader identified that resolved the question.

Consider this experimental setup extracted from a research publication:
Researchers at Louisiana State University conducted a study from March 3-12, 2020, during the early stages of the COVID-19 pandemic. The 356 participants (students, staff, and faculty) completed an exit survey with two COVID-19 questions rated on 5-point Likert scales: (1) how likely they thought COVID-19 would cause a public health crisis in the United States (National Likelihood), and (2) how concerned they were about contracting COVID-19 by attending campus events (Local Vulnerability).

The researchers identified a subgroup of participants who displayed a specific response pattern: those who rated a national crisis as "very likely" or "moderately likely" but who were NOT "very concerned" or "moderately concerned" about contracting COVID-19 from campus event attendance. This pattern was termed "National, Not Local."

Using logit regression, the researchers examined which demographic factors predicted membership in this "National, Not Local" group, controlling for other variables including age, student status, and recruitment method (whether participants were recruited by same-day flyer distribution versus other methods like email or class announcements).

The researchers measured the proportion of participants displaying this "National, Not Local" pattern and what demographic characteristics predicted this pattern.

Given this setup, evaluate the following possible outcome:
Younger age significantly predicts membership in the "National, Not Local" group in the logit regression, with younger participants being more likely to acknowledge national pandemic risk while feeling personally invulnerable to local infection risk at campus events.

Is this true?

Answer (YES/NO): NO